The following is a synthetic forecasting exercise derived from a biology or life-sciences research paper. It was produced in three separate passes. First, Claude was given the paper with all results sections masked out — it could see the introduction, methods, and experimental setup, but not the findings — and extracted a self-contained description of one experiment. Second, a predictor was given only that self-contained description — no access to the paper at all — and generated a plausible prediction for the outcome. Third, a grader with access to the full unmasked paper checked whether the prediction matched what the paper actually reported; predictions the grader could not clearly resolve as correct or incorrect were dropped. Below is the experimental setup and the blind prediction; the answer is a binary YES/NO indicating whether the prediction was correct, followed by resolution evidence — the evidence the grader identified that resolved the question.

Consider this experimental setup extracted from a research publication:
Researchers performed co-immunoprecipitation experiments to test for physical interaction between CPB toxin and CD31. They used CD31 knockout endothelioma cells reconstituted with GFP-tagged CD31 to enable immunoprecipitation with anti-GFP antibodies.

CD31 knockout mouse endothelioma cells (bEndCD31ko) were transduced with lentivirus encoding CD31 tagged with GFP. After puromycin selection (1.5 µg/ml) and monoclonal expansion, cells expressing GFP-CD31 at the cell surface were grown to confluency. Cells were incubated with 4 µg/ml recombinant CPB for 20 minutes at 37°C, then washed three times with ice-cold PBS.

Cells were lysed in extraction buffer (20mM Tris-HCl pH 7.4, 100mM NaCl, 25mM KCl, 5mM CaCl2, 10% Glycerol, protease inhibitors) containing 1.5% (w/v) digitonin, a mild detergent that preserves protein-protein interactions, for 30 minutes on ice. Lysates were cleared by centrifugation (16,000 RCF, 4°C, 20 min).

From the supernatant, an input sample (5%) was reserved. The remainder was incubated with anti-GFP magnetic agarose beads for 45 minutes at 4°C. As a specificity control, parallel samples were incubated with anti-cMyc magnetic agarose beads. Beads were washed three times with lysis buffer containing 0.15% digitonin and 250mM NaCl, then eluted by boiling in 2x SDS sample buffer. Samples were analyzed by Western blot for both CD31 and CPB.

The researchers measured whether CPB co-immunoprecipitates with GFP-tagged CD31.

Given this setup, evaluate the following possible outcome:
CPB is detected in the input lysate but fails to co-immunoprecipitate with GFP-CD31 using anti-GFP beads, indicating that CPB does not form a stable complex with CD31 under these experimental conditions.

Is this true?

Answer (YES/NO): NO